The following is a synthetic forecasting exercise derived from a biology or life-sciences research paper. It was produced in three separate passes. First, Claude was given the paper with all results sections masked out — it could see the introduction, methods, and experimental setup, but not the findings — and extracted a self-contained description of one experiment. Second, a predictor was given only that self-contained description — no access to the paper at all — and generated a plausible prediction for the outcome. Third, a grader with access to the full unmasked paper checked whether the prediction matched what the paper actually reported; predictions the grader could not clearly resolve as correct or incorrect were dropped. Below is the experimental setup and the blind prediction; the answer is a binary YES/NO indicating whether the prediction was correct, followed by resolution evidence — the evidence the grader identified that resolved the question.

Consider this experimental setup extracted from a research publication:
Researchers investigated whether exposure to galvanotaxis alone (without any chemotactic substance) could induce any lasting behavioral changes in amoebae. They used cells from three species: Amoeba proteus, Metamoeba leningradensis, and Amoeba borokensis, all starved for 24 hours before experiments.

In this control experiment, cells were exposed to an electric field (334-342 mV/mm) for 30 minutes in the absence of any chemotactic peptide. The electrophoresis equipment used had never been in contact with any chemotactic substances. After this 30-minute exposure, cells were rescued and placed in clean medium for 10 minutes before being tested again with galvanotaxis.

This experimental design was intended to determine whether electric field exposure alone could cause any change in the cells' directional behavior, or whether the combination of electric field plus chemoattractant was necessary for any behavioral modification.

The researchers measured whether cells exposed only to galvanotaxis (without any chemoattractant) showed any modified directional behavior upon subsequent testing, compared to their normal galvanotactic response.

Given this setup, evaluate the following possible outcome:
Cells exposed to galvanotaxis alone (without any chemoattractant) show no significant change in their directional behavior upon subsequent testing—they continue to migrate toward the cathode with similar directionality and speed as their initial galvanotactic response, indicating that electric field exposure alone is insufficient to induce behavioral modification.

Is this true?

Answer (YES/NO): YES